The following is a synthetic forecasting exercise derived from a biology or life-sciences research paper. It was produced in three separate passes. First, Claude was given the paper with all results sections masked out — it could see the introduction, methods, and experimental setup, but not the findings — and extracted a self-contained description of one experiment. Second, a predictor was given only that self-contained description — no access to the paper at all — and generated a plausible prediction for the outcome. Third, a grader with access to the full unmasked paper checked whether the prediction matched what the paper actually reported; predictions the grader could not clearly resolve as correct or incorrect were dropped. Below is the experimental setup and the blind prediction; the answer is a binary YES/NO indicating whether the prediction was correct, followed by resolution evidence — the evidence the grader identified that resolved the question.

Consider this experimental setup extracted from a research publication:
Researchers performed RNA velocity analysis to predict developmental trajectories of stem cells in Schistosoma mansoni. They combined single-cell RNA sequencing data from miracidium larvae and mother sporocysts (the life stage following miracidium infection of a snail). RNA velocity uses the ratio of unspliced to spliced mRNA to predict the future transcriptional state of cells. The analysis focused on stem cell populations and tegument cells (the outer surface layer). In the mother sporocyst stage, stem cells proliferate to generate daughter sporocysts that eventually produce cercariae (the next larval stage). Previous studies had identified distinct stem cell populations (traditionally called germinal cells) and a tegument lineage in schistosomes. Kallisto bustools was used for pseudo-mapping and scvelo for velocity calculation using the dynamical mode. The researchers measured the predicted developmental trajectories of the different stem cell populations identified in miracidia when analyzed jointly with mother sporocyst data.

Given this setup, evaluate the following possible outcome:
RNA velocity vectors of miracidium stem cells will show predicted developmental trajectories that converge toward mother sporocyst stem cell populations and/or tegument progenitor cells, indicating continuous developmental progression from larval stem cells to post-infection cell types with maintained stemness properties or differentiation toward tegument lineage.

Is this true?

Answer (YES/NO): YES